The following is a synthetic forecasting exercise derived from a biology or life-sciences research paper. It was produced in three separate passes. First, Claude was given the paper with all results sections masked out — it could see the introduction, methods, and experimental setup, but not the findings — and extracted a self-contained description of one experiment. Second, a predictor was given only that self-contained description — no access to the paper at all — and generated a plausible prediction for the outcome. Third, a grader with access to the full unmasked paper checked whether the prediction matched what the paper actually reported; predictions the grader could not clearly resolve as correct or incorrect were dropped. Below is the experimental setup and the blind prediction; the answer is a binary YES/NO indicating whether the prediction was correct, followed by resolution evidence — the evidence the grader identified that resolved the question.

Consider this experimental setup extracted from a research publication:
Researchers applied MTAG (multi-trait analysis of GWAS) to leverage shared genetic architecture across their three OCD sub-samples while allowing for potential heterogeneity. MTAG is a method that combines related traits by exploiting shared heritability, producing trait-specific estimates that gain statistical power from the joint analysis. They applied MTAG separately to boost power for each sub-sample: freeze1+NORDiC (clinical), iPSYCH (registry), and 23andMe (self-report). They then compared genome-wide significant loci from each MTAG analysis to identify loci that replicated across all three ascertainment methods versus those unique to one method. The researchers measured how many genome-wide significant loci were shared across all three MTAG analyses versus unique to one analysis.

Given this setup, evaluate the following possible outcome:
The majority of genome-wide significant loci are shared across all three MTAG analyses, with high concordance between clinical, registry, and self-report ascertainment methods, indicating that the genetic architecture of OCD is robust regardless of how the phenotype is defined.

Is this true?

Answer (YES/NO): NO